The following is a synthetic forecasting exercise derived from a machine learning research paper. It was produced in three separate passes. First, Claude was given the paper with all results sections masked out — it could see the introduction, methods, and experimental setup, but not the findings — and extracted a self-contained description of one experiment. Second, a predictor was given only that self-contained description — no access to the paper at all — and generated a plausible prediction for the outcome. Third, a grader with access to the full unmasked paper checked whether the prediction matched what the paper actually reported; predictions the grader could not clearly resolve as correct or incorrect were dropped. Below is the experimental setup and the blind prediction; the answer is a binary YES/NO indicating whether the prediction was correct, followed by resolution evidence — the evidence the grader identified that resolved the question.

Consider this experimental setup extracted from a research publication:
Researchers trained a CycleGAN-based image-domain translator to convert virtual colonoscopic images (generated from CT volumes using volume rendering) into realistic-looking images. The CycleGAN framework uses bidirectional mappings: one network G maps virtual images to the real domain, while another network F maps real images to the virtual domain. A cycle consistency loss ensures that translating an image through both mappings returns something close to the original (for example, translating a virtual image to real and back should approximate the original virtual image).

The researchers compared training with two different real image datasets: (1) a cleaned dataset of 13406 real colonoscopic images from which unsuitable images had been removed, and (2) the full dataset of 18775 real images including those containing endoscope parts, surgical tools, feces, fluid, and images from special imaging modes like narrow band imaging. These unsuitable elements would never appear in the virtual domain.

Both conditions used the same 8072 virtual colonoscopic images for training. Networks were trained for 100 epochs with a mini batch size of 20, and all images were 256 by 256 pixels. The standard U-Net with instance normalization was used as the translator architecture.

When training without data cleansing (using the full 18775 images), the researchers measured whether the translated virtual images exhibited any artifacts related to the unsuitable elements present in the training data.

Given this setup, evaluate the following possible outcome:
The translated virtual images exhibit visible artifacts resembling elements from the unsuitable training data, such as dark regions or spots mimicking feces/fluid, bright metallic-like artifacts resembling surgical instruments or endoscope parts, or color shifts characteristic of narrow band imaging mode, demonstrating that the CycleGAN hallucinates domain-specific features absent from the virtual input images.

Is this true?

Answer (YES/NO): YES